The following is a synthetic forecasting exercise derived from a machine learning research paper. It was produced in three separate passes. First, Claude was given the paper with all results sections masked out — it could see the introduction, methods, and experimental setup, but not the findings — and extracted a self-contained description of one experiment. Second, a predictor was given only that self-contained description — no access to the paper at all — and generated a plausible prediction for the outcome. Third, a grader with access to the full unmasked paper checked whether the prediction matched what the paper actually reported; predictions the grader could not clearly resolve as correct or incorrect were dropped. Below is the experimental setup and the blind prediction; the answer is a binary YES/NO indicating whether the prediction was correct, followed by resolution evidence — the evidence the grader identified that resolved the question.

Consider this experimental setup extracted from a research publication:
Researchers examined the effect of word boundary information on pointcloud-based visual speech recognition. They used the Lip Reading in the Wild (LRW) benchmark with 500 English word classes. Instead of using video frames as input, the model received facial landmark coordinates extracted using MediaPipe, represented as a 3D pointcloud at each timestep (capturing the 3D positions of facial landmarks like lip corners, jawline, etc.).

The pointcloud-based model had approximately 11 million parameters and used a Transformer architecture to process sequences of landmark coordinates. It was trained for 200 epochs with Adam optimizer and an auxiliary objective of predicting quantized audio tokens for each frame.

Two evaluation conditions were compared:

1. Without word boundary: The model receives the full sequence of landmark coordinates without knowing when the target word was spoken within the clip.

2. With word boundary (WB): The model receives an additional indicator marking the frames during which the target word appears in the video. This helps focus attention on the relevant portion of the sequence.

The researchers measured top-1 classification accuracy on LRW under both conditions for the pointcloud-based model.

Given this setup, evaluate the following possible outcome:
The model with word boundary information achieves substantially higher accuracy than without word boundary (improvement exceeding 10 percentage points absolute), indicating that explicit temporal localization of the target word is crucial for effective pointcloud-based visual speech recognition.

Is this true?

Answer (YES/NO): NO